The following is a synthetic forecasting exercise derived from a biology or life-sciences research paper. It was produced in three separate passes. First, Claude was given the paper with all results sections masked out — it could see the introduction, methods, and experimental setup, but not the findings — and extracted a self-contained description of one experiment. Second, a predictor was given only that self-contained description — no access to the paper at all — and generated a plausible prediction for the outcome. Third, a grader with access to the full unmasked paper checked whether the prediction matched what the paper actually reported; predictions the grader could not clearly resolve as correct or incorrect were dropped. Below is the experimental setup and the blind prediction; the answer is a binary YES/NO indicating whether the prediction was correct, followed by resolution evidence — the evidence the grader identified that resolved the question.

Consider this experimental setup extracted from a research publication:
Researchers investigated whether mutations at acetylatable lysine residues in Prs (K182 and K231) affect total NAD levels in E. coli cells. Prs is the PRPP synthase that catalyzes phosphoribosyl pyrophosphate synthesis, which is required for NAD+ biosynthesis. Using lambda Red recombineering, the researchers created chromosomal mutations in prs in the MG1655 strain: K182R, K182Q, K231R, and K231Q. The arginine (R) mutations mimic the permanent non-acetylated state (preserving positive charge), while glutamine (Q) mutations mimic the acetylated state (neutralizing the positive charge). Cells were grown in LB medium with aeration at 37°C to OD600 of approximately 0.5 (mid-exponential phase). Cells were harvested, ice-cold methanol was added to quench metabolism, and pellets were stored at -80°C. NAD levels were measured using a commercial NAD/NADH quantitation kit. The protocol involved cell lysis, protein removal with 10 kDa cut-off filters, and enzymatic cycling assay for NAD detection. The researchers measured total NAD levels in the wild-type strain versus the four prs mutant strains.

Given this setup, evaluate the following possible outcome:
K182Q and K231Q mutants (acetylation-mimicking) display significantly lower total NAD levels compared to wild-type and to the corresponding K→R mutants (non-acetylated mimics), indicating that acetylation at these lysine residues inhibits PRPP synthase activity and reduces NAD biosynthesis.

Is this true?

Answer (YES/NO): NO